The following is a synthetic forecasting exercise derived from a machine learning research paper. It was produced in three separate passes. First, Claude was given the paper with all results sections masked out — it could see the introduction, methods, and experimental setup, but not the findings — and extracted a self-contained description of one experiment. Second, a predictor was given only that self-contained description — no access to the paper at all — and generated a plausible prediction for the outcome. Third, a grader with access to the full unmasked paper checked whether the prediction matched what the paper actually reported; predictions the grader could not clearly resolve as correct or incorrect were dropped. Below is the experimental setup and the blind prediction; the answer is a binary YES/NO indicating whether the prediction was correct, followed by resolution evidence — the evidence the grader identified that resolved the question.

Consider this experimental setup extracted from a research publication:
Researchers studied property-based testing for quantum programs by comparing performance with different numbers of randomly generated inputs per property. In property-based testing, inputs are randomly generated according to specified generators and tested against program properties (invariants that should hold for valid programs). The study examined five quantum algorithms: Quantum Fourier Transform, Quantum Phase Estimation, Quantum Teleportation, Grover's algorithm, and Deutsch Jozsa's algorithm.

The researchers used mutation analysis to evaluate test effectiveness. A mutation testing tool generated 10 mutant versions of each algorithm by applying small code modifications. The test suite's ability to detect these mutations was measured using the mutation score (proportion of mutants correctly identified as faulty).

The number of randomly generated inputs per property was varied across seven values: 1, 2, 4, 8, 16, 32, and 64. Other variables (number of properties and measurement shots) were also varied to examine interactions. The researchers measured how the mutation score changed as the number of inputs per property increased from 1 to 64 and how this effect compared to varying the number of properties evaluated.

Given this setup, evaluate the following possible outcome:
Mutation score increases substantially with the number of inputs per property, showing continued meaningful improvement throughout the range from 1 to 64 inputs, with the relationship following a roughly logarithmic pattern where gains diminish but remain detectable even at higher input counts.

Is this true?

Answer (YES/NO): NO